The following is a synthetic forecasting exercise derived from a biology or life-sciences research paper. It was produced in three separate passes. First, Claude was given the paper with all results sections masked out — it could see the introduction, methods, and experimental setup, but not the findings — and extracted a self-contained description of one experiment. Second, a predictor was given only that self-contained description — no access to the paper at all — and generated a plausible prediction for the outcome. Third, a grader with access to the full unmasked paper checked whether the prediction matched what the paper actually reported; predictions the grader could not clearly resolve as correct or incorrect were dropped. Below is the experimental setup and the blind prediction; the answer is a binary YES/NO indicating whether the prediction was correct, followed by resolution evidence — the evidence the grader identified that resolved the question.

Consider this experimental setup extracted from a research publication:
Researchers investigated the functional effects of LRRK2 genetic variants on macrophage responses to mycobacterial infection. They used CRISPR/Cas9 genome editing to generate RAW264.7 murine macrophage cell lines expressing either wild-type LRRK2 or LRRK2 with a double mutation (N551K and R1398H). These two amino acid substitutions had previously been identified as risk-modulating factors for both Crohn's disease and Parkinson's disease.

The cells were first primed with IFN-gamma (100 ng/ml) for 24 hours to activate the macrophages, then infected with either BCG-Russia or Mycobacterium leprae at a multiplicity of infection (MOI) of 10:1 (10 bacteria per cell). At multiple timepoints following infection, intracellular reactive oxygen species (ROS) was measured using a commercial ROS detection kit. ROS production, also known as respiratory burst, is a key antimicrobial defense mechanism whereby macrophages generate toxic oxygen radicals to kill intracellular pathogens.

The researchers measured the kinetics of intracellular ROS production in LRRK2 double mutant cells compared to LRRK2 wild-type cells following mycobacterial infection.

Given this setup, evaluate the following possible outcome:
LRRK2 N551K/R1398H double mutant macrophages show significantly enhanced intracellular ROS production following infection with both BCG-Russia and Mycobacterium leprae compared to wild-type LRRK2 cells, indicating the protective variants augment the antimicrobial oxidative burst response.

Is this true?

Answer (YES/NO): NO